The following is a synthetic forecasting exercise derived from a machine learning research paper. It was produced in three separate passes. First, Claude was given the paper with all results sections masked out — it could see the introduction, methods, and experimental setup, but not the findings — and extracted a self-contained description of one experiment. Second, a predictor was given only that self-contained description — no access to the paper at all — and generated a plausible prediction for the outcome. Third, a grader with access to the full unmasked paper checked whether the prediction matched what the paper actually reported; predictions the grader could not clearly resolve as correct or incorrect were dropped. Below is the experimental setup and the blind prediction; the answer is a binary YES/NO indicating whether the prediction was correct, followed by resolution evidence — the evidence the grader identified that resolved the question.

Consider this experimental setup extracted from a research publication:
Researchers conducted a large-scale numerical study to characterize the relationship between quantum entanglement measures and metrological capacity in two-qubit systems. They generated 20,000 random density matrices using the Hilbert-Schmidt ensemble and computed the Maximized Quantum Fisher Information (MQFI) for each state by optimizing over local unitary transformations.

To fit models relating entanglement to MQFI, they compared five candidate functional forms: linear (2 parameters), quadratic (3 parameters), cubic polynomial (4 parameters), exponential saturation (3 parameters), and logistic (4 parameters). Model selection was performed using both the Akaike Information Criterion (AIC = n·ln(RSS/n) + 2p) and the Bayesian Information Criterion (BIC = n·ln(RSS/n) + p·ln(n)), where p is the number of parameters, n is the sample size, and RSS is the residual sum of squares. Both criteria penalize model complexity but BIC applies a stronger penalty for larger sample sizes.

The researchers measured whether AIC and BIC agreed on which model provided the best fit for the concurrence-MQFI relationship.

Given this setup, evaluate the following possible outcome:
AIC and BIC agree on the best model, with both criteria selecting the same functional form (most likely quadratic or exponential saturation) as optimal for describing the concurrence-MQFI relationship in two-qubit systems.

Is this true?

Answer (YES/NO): NO